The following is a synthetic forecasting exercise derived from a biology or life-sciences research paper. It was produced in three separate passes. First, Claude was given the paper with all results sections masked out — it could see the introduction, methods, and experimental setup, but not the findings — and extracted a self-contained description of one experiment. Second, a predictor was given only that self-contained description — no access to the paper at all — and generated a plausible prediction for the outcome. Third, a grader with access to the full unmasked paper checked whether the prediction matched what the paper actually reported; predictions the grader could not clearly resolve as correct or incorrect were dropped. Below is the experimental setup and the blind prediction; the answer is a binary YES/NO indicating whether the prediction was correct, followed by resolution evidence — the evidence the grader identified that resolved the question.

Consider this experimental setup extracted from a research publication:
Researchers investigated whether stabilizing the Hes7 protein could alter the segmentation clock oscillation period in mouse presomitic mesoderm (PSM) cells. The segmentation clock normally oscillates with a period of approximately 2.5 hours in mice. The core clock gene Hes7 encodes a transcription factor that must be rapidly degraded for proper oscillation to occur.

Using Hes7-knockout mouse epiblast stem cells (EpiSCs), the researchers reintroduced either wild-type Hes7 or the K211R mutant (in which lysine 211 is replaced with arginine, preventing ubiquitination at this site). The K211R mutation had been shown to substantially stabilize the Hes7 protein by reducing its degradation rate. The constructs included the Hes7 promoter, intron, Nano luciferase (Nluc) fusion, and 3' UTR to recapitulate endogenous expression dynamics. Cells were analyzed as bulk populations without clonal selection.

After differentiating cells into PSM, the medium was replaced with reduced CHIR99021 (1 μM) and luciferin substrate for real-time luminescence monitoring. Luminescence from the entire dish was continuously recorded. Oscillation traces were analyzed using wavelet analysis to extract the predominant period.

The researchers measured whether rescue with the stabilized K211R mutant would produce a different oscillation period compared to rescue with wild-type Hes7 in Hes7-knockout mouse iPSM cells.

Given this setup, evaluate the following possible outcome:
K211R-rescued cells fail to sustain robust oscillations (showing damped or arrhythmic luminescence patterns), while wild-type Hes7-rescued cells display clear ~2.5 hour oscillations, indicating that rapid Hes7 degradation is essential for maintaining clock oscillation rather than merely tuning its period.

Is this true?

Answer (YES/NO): NO